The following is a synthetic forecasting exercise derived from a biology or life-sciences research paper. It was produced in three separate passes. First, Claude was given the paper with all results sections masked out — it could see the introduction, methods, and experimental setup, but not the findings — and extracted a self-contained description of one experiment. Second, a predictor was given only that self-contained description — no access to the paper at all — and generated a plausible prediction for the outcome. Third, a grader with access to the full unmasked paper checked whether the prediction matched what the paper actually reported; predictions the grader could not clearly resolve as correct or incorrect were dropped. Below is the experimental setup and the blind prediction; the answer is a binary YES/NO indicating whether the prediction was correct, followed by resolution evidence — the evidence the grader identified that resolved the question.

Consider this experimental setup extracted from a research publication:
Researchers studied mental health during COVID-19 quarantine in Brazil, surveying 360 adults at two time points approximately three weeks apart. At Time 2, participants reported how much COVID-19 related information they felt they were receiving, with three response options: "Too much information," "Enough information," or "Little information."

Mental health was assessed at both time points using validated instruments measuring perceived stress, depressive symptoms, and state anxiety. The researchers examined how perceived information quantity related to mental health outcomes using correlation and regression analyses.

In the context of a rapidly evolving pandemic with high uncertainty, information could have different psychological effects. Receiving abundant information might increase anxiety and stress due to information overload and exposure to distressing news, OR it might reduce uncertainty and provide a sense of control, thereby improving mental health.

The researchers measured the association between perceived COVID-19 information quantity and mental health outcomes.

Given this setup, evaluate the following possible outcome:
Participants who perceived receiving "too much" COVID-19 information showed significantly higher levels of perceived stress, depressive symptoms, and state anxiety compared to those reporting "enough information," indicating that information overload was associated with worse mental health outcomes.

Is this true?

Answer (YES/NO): YES